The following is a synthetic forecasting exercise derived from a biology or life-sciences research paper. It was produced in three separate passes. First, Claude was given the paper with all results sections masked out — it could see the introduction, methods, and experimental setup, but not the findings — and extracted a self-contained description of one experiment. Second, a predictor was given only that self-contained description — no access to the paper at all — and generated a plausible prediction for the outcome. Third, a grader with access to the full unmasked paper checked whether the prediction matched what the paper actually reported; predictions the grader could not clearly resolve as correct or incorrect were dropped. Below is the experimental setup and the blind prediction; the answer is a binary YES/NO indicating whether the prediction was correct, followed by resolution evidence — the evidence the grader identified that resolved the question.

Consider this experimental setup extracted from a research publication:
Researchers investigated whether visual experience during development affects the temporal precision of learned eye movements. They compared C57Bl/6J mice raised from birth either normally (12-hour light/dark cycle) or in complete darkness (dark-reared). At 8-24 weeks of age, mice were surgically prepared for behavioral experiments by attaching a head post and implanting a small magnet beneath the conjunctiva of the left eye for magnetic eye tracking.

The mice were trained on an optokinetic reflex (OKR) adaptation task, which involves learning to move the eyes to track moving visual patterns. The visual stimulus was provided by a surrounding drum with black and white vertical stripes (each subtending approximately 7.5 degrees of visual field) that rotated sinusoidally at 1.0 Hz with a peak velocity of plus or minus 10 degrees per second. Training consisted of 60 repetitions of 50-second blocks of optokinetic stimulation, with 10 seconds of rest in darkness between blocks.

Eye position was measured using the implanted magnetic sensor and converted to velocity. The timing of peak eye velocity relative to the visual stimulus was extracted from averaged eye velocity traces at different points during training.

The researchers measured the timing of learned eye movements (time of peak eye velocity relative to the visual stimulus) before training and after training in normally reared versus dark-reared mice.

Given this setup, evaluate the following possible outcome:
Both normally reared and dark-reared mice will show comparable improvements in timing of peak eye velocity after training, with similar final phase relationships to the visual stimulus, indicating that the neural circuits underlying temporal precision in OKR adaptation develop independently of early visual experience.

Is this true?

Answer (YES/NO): NO